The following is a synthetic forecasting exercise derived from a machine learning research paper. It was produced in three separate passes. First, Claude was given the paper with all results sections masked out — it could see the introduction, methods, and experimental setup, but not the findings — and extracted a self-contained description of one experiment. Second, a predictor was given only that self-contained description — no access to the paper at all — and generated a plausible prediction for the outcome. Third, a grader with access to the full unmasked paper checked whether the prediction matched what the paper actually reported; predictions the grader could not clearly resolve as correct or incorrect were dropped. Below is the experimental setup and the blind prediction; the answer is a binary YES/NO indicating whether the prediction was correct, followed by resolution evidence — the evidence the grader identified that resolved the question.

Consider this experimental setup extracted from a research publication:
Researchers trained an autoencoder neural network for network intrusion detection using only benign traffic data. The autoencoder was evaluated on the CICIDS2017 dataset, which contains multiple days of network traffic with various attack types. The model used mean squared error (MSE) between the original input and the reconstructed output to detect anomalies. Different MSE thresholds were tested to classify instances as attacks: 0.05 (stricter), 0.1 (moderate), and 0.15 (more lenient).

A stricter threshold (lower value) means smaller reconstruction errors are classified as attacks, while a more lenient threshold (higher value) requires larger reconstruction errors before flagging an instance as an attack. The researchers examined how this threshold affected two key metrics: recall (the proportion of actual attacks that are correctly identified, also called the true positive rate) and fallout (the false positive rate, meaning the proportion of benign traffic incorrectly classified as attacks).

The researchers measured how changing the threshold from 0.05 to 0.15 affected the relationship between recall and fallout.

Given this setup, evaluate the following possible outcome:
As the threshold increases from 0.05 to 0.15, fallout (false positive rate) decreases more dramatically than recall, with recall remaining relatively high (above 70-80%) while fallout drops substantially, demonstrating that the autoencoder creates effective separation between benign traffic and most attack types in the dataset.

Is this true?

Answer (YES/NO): YES